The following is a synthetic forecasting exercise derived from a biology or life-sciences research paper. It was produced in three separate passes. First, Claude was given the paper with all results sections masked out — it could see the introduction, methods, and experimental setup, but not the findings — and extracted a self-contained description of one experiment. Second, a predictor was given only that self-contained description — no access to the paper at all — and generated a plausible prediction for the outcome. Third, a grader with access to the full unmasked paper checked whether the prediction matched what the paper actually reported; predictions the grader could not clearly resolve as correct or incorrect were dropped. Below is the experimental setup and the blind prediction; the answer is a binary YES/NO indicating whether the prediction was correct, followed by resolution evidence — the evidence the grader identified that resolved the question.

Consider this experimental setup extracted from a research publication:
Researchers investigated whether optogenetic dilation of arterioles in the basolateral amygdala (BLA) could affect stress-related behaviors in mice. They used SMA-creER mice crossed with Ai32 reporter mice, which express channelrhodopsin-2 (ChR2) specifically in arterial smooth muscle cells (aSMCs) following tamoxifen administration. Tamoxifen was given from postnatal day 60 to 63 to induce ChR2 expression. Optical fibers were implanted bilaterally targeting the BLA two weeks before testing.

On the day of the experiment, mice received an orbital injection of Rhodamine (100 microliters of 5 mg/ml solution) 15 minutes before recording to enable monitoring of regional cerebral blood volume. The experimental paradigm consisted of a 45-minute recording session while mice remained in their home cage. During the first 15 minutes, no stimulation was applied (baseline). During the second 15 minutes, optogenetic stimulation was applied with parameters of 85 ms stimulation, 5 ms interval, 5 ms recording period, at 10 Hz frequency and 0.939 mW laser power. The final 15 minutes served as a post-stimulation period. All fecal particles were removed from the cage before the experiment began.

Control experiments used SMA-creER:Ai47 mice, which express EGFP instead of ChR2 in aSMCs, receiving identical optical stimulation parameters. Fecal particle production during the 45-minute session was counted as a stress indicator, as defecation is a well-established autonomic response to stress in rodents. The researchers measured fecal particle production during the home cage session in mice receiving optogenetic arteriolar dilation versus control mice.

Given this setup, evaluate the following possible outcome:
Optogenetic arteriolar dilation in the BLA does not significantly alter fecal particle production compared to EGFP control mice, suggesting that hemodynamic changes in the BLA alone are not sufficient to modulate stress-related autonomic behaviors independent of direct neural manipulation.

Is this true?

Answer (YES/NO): NO